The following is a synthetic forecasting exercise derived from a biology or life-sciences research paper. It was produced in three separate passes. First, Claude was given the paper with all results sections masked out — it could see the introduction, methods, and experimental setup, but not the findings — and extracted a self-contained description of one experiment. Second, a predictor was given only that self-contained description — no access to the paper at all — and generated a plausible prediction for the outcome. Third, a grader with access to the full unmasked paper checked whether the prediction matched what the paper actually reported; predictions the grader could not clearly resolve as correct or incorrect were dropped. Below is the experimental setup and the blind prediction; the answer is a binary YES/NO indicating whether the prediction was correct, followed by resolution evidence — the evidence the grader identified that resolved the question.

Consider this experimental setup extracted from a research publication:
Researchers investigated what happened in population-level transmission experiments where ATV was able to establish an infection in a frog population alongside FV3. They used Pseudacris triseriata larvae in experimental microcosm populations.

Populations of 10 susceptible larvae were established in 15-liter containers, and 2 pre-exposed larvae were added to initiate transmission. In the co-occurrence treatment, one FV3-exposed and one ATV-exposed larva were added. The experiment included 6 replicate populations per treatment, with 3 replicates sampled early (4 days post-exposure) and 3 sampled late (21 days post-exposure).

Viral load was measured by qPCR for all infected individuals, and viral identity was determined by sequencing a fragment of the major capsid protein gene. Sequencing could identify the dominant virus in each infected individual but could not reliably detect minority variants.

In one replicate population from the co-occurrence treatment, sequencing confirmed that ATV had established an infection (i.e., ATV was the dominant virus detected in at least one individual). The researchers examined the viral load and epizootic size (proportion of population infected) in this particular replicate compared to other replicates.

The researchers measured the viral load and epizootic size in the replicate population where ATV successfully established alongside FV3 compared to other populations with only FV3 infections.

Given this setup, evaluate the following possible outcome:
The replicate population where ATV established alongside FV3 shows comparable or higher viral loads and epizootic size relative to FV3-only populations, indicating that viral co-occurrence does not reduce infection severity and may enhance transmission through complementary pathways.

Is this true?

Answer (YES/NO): YES